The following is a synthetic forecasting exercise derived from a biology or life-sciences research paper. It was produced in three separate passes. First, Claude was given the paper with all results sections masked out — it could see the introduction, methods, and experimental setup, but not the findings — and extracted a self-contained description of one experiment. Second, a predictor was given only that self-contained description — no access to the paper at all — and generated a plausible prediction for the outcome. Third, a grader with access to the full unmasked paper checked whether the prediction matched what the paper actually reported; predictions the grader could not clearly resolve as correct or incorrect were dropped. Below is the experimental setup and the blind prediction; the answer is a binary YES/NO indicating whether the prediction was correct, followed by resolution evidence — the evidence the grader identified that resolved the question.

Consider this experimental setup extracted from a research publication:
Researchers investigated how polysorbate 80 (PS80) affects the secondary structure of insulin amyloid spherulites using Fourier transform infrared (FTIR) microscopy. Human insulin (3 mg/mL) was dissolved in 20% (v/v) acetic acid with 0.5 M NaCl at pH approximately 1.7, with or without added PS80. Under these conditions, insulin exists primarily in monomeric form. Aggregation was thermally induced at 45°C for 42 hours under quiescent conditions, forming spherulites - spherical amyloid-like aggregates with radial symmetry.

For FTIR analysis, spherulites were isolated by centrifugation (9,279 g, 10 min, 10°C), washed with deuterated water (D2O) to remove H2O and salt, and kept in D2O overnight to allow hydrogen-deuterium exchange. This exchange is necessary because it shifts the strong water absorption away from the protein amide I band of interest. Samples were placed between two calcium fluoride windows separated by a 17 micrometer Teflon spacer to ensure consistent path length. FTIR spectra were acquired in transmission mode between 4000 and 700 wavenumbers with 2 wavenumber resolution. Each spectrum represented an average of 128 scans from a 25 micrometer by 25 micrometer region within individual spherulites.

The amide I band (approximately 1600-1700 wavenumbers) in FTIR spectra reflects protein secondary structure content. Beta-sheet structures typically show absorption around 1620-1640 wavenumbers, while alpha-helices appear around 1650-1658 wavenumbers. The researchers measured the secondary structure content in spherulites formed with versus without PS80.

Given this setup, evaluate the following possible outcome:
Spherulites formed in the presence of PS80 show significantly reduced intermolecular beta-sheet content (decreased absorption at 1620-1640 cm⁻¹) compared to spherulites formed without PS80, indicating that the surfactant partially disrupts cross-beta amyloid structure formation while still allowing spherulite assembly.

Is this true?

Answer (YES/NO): NO